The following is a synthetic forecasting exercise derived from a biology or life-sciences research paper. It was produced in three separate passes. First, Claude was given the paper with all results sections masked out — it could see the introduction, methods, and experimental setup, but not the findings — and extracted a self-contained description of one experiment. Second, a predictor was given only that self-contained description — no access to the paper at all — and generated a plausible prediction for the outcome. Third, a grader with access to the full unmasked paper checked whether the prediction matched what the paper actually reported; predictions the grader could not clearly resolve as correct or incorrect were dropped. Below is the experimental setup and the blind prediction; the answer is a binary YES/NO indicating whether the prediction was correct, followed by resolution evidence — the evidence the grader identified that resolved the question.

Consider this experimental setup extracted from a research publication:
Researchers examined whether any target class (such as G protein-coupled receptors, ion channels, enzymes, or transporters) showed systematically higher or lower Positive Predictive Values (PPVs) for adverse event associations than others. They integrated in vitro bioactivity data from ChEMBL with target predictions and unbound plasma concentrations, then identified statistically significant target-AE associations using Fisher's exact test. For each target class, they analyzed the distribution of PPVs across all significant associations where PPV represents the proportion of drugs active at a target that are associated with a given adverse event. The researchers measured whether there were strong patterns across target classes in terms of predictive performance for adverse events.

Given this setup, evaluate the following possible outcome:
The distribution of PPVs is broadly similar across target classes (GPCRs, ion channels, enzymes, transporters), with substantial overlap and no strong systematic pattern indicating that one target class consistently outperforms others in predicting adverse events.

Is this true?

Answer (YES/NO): YES